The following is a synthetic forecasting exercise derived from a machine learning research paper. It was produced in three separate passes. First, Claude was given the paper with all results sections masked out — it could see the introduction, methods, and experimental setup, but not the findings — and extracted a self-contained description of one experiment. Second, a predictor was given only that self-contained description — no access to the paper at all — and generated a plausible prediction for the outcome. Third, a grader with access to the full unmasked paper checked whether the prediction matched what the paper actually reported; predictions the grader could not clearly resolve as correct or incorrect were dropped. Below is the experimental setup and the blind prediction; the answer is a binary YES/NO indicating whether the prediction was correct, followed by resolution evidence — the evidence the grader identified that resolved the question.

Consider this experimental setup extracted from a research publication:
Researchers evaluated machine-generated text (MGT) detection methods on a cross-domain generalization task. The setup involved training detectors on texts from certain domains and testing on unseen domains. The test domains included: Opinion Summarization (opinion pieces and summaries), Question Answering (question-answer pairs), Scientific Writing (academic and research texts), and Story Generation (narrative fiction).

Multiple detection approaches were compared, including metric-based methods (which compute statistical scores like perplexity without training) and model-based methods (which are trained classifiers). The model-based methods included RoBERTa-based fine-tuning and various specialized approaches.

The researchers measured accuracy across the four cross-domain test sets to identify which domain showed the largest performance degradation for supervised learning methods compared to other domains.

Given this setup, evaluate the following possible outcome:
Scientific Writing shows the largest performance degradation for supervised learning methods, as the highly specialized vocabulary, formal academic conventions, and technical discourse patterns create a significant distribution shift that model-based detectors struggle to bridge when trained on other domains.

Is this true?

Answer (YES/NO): YES